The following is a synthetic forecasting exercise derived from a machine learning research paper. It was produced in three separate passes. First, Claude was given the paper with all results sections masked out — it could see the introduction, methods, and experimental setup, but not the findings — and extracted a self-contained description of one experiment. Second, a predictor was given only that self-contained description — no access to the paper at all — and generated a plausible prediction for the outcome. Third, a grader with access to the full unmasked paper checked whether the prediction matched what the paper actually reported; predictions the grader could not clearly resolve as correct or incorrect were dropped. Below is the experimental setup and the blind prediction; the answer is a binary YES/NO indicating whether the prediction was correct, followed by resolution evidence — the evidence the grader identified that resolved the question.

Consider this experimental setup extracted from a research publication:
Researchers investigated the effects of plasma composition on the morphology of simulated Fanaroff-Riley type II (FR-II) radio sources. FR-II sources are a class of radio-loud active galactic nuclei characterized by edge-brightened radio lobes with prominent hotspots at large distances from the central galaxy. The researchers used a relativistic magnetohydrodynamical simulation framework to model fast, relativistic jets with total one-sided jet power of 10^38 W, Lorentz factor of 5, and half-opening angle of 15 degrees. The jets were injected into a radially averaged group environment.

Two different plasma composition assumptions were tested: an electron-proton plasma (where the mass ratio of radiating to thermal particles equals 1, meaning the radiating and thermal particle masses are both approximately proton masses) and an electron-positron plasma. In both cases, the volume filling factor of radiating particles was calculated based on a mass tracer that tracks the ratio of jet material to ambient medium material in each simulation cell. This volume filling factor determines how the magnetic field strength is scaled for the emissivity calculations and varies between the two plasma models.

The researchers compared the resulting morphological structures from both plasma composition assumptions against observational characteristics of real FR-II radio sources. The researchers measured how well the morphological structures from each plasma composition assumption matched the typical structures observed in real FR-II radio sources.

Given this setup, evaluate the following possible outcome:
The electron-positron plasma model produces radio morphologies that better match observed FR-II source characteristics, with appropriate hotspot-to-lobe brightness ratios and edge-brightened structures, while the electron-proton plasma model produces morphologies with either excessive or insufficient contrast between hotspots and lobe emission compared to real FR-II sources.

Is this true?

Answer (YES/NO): NO